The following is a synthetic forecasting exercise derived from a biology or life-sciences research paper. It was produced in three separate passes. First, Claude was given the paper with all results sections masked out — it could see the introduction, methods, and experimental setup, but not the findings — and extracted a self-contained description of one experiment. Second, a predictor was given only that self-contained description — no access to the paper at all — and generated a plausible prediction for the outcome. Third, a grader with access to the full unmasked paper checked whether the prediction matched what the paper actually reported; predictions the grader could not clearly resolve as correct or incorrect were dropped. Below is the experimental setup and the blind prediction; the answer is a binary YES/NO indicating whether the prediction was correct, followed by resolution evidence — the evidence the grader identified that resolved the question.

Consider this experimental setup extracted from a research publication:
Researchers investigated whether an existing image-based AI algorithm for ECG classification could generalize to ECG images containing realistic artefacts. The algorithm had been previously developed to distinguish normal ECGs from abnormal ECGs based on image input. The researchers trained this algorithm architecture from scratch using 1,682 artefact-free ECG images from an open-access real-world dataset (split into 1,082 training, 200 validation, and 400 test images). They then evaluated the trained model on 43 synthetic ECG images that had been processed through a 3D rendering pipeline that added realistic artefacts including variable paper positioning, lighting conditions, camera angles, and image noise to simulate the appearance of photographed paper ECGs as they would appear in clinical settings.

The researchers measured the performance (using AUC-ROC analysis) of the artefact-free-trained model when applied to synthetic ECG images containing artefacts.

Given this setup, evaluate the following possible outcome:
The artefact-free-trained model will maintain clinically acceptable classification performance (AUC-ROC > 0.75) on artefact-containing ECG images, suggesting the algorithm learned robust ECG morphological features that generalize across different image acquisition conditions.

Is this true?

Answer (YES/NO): NO